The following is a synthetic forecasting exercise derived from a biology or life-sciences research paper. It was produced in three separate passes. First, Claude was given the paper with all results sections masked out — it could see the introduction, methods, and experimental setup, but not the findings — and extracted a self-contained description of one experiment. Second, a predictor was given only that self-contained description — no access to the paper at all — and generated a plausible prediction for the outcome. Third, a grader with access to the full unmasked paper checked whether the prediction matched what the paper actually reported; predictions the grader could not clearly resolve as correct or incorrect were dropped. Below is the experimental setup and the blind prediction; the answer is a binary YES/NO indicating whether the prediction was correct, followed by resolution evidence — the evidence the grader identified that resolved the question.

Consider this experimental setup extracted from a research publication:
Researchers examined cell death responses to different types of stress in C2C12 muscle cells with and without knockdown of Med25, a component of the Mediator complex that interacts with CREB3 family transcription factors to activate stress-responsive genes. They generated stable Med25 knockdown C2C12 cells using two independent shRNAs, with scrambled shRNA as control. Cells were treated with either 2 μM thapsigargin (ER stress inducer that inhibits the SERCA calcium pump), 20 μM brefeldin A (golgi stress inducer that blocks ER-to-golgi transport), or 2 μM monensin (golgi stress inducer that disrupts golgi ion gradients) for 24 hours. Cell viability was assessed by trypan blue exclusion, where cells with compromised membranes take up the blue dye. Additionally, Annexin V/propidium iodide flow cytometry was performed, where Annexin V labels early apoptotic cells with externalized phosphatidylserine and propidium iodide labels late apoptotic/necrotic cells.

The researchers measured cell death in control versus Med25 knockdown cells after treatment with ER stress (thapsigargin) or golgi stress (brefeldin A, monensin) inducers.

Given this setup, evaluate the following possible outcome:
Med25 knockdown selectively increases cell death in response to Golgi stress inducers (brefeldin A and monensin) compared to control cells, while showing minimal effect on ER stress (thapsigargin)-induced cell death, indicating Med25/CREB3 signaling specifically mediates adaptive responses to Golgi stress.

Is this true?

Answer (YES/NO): NO